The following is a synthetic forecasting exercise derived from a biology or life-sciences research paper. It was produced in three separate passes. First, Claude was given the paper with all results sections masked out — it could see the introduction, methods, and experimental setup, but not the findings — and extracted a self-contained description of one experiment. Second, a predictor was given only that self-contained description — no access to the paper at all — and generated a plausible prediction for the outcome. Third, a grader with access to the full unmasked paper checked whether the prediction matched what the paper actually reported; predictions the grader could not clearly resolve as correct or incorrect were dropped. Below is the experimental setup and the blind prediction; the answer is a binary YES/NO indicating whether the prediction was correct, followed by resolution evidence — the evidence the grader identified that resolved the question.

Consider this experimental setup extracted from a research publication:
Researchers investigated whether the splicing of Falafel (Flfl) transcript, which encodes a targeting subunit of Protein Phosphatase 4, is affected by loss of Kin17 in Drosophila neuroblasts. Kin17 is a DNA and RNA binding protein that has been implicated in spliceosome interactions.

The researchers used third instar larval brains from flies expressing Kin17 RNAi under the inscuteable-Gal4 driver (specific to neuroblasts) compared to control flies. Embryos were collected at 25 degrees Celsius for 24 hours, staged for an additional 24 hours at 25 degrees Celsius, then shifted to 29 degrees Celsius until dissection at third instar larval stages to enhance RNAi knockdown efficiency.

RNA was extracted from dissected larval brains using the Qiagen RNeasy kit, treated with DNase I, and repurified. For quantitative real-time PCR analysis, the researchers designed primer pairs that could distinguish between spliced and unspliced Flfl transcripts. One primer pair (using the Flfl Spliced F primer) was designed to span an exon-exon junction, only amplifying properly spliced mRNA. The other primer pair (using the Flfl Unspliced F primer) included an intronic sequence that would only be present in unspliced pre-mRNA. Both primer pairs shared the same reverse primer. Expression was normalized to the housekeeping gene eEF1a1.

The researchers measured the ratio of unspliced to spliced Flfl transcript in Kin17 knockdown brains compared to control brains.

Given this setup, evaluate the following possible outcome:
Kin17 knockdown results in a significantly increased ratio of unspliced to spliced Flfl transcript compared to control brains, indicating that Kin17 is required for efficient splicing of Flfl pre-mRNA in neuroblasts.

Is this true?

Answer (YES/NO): YES